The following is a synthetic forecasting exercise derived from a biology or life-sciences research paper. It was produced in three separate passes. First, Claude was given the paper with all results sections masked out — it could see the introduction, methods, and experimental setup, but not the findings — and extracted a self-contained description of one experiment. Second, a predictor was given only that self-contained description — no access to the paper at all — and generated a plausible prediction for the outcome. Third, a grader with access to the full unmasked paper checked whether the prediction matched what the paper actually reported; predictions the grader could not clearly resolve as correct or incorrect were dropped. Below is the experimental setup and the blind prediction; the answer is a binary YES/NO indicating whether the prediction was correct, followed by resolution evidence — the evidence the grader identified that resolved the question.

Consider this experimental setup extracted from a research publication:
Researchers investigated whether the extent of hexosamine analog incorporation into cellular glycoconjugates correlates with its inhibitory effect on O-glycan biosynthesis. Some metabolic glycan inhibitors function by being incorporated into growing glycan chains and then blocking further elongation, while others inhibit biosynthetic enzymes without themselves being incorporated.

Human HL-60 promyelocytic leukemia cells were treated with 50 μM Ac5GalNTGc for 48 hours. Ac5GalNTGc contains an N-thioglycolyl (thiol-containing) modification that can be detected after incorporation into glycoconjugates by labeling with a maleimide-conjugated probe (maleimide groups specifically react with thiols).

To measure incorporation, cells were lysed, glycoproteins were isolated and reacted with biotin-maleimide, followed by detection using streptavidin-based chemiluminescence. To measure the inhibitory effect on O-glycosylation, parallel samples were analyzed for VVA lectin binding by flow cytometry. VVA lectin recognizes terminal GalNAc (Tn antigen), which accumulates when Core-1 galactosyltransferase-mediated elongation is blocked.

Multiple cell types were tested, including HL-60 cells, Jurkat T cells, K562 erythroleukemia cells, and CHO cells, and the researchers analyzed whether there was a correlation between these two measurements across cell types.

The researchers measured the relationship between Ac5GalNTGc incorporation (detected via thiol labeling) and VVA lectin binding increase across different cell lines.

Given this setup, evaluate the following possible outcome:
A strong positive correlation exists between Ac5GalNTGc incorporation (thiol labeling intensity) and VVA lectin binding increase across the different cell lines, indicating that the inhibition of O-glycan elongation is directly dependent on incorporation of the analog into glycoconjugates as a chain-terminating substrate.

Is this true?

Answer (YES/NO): YES